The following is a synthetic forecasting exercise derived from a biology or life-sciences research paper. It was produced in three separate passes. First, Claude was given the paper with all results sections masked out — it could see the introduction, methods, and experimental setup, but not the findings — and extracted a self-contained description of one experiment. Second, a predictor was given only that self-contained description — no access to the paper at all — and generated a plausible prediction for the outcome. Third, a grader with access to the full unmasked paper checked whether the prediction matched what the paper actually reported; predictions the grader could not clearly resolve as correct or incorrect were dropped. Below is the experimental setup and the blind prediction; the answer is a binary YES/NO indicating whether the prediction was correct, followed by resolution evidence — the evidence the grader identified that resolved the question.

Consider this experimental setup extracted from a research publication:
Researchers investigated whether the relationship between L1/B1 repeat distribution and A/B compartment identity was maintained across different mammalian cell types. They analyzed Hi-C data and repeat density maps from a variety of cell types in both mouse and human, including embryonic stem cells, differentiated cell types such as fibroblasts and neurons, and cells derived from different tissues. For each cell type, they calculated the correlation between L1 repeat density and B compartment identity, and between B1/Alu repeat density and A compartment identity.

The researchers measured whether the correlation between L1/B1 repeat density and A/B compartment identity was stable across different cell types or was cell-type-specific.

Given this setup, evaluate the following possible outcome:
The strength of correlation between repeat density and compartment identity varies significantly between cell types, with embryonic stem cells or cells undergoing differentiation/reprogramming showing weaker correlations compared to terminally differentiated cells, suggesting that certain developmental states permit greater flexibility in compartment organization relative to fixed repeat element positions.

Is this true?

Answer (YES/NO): NO